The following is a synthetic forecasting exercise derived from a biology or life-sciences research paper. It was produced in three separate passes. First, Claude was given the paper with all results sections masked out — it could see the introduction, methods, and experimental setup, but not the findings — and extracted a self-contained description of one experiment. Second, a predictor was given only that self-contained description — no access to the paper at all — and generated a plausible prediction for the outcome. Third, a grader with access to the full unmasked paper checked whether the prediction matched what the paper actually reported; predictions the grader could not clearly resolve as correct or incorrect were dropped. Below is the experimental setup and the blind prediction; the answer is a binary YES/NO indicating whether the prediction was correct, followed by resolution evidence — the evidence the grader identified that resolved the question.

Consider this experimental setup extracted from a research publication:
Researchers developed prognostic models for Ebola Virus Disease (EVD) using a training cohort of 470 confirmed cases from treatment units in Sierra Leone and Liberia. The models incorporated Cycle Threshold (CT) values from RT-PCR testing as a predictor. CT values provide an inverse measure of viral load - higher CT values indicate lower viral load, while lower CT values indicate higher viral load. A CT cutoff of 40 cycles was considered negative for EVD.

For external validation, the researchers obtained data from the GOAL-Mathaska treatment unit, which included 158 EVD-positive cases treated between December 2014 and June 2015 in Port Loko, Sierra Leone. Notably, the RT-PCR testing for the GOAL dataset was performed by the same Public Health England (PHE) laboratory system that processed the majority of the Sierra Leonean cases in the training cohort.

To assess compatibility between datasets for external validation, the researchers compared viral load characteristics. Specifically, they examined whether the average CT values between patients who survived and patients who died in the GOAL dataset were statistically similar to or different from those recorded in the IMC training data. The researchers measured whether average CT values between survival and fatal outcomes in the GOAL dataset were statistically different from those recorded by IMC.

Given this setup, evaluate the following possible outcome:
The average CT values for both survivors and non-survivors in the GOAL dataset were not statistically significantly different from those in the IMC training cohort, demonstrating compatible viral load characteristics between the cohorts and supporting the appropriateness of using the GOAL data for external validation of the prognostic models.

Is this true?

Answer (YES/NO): YES